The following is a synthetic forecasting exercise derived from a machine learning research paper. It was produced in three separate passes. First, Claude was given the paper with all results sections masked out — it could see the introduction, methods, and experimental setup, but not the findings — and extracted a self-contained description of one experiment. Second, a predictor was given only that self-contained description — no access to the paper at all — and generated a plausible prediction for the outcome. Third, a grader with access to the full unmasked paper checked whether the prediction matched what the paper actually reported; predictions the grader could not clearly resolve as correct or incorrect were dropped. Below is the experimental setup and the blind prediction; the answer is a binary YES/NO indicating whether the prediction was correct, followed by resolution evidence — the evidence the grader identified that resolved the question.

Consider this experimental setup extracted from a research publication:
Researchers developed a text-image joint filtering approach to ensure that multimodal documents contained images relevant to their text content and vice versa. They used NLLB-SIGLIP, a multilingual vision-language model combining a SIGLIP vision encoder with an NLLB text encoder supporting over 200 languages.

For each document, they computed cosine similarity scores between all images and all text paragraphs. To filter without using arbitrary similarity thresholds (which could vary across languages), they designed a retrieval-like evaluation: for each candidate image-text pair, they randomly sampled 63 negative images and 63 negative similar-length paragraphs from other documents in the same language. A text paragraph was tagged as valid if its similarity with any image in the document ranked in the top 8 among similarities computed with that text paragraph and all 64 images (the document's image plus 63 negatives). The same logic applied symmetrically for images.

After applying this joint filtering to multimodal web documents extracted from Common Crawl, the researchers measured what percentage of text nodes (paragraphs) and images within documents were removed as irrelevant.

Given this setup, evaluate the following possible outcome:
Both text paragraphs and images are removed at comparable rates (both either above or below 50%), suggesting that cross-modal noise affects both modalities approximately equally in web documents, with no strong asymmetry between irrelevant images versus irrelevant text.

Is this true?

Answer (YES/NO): NO